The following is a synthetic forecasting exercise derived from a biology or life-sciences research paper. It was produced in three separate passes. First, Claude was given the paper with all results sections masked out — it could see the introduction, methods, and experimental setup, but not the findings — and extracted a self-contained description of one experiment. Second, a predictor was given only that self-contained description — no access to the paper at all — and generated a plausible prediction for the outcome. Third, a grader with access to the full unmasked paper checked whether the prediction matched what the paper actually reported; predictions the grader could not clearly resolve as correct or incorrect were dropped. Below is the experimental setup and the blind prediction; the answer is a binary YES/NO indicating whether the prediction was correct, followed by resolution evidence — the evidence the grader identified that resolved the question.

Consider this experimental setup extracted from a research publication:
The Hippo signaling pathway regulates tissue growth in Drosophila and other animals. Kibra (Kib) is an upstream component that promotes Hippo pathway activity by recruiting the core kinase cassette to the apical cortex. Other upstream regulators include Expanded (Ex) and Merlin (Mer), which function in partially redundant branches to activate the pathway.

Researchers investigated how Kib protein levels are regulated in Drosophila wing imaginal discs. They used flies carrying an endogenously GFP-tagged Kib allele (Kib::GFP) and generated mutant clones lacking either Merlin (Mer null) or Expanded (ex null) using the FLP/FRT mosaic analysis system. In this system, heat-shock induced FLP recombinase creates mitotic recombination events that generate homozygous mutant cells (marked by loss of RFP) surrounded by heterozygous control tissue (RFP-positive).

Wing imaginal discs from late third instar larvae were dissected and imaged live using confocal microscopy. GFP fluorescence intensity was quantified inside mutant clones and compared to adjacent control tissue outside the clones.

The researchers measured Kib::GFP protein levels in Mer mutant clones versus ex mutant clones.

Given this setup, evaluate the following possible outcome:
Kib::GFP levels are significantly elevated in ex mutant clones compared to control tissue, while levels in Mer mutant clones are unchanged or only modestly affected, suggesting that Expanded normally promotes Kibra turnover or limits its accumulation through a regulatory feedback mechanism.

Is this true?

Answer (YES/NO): NO